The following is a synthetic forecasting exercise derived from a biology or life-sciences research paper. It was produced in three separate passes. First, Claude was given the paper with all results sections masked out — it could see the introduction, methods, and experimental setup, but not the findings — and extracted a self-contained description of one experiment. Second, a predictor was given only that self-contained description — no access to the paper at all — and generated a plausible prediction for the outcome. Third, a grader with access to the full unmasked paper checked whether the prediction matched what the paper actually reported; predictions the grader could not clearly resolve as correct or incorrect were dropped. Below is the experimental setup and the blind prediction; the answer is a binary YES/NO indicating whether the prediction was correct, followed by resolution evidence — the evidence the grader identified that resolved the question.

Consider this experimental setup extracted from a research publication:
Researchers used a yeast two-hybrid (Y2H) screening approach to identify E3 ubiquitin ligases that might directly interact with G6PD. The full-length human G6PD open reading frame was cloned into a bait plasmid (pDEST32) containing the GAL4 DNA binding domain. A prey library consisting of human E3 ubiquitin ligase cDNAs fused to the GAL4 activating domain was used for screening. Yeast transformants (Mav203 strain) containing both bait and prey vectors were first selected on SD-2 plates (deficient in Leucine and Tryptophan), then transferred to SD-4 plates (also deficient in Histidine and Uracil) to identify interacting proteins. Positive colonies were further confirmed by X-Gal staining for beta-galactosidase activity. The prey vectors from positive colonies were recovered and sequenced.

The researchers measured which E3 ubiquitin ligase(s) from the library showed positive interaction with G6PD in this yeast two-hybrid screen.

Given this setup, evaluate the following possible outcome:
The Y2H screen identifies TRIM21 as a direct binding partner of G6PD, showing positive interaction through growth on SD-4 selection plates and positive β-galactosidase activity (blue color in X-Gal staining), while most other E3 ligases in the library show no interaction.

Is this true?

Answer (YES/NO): NO